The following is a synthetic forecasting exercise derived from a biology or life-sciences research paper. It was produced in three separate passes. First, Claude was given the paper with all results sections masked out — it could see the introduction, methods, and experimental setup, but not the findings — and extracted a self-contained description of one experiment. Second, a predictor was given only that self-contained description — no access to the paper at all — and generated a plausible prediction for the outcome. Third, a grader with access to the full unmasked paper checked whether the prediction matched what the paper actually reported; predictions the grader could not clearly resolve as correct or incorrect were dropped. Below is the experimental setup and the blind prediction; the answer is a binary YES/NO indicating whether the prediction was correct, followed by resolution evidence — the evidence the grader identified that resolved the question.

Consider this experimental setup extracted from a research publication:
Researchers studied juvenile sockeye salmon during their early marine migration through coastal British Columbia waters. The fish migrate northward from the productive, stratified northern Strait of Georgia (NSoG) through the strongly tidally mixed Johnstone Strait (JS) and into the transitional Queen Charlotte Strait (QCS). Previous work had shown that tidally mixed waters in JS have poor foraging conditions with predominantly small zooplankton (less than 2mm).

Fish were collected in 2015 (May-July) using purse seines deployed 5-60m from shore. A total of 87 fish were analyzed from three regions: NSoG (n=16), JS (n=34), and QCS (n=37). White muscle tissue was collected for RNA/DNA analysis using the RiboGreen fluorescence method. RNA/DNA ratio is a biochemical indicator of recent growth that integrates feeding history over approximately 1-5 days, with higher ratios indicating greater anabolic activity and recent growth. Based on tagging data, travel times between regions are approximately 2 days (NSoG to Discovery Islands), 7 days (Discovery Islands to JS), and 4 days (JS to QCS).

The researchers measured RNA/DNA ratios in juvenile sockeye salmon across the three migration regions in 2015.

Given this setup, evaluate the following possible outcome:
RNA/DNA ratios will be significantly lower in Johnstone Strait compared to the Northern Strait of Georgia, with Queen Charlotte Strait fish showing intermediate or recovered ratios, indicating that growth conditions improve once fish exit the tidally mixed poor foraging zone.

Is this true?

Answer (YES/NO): NO